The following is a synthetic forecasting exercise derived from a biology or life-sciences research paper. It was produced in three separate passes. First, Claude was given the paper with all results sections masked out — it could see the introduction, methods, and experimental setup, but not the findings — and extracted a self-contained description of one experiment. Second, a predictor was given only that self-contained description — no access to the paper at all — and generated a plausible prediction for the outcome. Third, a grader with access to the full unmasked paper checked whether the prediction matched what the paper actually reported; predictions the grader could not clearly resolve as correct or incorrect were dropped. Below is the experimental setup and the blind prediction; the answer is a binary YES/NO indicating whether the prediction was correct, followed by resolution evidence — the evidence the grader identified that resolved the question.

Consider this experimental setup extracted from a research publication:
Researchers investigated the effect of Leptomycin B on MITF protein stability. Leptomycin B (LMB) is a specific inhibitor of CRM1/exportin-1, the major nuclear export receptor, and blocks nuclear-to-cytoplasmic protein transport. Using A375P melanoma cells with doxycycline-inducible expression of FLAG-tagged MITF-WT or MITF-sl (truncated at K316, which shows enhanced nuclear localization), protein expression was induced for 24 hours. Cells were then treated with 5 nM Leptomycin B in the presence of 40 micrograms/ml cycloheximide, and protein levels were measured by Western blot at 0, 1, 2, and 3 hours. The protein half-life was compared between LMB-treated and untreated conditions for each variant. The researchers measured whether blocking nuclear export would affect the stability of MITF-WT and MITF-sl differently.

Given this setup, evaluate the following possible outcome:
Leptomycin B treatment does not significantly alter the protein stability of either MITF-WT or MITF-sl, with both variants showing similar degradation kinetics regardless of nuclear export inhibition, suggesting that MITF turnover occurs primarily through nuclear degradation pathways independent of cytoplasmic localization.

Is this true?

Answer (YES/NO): NO